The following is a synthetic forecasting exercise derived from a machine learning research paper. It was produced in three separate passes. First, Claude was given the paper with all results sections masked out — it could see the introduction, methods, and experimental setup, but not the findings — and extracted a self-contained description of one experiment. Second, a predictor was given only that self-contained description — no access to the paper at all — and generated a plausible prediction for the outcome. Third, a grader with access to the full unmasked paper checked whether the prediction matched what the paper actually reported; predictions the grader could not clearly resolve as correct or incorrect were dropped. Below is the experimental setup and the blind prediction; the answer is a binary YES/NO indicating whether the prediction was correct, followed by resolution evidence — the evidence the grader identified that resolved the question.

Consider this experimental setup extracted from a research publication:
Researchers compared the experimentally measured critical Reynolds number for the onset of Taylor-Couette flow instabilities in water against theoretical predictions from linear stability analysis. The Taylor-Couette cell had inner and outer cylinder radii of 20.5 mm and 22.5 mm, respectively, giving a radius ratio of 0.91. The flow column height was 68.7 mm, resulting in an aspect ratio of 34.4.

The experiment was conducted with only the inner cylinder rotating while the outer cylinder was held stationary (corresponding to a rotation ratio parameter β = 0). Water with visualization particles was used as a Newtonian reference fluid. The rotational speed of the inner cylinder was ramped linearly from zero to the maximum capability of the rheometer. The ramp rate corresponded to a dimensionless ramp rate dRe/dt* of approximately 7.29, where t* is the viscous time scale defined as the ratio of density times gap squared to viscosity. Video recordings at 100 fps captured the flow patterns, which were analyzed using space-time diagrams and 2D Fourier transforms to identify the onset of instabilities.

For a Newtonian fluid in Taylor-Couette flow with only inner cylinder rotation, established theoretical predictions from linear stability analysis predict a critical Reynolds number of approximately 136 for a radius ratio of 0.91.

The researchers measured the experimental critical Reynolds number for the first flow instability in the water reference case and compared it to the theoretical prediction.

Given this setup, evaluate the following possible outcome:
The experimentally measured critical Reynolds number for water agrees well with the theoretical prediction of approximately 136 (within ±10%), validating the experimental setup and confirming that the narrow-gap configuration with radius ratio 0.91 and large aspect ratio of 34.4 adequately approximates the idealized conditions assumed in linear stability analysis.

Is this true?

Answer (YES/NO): NO